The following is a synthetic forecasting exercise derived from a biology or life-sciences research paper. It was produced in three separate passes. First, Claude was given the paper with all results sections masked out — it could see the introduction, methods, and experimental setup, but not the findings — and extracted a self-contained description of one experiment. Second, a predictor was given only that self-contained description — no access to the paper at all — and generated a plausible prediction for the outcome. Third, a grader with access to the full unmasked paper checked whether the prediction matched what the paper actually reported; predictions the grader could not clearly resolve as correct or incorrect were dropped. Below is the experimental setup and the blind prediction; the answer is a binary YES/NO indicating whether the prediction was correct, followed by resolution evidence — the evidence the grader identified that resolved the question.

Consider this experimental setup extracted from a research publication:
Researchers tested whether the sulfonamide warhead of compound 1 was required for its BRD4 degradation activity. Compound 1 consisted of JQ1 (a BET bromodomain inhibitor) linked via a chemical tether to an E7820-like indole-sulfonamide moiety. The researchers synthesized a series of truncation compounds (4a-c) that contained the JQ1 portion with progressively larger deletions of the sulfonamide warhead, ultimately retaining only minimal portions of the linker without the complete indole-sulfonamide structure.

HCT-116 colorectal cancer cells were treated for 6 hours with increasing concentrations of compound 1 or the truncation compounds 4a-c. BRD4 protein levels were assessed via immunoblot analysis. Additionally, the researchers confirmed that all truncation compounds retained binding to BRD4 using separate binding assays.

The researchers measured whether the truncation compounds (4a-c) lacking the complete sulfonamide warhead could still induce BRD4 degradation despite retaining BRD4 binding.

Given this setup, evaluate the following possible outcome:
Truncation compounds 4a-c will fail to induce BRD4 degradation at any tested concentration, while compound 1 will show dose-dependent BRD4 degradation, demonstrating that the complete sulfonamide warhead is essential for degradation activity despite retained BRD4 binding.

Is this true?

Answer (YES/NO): YES